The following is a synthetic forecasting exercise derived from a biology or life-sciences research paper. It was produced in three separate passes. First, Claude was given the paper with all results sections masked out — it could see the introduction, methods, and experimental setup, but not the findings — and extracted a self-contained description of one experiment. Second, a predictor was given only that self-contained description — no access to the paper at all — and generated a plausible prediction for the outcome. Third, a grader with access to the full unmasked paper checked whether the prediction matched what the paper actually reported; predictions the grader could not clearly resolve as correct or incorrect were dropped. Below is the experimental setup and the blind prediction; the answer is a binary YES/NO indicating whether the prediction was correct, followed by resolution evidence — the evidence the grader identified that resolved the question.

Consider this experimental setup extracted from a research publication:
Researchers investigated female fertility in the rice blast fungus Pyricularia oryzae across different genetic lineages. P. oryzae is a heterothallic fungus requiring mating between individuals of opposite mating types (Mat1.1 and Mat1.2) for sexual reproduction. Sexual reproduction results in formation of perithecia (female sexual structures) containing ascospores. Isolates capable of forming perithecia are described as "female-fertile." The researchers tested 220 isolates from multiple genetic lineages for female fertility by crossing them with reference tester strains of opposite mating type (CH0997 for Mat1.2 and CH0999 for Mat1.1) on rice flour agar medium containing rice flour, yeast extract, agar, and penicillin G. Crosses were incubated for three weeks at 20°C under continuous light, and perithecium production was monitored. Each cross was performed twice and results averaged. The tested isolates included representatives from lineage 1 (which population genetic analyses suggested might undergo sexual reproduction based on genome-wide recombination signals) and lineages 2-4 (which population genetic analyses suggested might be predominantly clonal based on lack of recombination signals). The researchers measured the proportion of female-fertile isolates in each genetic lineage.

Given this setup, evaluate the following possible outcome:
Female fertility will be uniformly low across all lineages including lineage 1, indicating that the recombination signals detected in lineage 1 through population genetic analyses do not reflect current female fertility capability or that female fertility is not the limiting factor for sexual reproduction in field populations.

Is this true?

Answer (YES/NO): NO